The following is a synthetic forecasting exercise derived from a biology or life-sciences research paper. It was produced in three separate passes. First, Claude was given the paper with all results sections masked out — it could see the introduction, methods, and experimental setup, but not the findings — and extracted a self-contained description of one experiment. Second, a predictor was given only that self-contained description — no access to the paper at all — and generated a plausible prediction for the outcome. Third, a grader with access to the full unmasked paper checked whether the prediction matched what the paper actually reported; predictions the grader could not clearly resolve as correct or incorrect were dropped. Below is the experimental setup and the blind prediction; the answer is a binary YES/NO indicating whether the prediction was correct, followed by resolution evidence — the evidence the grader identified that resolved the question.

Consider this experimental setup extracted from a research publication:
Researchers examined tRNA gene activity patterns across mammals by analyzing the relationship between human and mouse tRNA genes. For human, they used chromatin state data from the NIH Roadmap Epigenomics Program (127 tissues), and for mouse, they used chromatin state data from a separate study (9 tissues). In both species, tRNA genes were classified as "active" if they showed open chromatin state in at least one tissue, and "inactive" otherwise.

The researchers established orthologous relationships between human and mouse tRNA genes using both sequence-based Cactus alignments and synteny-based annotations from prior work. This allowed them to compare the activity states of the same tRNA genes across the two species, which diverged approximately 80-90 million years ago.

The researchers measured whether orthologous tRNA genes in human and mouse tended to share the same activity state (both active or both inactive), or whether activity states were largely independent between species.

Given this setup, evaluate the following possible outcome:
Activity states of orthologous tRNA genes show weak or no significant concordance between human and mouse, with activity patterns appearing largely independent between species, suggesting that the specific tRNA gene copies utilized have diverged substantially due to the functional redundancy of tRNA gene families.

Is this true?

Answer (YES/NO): NO